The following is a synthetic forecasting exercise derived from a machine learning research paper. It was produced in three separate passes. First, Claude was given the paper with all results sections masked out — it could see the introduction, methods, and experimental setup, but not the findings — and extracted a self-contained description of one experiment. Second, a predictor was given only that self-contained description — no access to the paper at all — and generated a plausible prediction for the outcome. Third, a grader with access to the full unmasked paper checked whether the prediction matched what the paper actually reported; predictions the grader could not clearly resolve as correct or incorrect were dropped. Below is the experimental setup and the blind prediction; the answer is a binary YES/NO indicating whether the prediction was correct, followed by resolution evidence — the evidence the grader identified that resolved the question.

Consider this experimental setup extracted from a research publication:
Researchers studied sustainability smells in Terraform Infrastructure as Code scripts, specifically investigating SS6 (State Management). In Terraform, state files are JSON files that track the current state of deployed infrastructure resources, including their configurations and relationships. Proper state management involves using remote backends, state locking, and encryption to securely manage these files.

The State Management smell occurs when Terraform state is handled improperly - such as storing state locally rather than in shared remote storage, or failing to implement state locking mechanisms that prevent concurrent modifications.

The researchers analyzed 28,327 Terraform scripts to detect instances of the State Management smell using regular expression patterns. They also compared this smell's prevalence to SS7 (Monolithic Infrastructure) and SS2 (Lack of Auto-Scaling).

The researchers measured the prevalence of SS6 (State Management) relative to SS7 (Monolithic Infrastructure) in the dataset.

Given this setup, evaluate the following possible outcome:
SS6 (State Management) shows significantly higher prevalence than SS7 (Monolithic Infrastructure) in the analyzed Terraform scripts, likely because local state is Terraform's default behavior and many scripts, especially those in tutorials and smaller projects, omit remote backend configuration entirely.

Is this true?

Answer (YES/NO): NO